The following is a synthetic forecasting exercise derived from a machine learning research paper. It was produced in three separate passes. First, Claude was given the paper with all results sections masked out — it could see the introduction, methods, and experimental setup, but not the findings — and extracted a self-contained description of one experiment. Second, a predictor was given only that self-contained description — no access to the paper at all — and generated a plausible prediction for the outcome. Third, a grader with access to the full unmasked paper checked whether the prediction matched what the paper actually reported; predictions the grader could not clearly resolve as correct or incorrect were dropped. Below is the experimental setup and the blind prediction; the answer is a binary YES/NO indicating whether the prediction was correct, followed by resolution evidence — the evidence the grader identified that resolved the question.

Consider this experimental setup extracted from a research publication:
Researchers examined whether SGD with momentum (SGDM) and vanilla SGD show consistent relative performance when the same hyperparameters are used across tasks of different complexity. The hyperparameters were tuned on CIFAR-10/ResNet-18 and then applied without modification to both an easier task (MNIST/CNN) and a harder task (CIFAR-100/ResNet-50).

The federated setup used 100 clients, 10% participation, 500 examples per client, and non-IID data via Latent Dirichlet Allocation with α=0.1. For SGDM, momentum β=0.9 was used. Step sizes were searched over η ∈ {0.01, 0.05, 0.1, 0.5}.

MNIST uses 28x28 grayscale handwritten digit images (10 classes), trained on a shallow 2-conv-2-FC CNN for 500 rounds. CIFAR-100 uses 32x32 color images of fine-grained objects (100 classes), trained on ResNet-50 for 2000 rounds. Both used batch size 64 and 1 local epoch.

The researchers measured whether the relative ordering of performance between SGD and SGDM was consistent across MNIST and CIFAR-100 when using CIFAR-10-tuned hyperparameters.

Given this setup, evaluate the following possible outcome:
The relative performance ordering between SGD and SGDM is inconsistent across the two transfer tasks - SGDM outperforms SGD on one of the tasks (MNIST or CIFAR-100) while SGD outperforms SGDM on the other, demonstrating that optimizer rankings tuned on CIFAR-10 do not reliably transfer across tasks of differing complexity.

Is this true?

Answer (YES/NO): YES